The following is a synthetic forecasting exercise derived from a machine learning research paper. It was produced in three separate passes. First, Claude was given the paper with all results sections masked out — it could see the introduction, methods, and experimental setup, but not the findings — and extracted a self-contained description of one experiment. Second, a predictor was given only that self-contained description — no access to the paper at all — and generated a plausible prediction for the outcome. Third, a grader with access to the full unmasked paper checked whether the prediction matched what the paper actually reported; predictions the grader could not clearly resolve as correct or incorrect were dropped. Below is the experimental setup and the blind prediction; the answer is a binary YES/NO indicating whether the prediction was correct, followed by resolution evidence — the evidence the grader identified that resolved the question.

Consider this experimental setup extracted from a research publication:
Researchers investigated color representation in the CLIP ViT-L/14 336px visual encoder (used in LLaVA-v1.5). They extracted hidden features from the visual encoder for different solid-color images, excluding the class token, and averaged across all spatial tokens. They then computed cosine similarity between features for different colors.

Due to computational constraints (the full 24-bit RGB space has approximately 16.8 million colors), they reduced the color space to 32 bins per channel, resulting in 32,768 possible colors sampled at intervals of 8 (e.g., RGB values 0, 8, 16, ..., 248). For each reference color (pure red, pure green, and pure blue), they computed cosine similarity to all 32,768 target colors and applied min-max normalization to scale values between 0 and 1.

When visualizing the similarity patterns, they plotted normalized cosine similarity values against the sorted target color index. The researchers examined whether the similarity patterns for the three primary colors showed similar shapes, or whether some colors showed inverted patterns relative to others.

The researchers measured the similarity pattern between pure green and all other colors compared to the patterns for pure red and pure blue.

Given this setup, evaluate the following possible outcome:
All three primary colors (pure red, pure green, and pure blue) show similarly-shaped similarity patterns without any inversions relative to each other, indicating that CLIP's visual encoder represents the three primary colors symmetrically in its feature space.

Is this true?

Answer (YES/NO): NO